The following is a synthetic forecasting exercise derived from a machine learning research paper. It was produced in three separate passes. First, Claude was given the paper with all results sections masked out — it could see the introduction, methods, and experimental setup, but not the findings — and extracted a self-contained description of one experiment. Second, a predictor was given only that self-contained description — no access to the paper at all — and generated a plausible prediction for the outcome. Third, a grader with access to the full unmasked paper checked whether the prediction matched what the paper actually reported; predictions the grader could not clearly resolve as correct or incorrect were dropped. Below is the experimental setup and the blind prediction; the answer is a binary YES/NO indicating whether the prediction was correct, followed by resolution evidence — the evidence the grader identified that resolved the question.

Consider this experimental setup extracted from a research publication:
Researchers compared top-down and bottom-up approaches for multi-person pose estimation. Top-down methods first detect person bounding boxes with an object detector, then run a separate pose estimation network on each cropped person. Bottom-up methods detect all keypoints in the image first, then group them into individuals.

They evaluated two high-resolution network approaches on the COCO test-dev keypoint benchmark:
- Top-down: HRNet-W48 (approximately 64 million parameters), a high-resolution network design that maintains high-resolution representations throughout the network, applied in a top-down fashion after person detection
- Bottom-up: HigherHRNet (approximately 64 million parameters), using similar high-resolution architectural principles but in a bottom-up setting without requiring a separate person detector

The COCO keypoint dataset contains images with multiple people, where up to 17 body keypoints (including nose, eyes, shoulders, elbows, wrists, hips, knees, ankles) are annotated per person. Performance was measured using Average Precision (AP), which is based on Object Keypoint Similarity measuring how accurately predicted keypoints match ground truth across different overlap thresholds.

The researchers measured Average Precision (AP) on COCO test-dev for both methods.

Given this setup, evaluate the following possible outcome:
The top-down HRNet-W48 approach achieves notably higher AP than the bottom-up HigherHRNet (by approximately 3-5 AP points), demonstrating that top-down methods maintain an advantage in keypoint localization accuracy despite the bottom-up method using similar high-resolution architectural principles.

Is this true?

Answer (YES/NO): NO